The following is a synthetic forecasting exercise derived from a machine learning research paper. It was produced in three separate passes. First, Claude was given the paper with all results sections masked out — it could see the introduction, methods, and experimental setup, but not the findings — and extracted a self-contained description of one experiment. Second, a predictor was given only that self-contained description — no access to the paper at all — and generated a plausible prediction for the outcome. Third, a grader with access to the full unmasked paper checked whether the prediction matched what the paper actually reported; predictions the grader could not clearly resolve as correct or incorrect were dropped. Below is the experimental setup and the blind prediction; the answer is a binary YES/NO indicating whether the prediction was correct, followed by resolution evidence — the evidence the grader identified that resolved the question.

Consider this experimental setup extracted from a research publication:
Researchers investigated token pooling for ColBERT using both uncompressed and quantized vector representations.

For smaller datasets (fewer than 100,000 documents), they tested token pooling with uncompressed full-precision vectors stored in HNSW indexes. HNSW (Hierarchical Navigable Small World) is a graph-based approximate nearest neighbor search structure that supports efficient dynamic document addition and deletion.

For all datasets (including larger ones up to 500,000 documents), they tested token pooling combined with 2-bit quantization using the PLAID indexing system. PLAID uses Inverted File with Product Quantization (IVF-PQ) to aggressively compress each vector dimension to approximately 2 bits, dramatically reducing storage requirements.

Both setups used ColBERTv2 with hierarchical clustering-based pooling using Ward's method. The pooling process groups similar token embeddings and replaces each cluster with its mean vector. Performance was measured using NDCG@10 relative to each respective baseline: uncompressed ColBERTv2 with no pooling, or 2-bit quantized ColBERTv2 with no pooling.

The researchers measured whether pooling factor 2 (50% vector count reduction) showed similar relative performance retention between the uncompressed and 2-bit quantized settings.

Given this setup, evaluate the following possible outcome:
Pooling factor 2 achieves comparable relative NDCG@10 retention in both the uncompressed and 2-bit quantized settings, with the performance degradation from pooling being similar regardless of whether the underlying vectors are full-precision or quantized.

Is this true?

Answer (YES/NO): YES